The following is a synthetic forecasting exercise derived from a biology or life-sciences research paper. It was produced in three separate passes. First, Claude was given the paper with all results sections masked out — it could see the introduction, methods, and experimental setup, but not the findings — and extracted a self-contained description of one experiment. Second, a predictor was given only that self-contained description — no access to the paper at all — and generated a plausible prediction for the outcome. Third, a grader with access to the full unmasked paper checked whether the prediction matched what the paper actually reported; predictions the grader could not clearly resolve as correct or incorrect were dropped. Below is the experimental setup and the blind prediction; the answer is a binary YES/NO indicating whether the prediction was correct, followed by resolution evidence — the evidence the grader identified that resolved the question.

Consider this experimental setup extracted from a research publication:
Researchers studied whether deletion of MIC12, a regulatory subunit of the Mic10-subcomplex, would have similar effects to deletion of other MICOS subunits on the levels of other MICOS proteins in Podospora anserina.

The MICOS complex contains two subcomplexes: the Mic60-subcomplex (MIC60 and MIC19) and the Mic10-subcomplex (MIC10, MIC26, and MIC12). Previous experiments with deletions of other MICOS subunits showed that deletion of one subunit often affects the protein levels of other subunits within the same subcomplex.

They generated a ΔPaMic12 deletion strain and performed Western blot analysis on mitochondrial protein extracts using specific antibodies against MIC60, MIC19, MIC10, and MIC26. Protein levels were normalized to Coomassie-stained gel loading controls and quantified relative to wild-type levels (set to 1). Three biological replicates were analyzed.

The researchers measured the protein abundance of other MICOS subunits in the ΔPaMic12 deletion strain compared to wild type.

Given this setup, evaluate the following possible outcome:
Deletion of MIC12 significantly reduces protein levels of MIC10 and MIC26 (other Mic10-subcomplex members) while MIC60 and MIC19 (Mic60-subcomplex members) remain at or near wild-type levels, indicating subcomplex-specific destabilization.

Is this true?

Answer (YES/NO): NO